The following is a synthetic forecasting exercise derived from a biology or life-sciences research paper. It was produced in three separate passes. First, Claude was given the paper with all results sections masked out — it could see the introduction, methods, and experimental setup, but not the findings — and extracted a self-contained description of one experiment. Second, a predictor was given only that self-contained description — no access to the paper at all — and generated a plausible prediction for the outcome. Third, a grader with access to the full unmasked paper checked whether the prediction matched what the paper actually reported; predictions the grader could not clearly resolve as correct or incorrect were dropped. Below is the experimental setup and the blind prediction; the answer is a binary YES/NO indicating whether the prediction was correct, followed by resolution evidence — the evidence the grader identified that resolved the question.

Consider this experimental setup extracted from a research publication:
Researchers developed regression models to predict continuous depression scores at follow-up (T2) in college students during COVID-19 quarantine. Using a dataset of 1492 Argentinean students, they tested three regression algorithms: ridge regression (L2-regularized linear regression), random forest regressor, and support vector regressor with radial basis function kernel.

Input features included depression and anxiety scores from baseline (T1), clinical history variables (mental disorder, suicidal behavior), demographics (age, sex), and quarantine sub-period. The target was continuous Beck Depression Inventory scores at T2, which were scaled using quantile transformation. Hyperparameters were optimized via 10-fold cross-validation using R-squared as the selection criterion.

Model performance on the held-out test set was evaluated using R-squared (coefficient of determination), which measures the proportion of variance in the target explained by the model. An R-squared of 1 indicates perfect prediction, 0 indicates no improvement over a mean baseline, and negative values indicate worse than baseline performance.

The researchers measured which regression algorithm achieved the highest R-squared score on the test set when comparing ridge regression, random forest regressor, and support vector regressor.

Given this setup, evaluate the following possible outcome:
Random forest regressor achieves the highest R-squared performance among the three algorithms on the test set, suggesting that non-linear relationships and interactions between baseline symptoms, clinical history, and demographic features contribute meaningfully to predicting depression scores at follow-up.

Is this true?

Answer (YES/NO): NO